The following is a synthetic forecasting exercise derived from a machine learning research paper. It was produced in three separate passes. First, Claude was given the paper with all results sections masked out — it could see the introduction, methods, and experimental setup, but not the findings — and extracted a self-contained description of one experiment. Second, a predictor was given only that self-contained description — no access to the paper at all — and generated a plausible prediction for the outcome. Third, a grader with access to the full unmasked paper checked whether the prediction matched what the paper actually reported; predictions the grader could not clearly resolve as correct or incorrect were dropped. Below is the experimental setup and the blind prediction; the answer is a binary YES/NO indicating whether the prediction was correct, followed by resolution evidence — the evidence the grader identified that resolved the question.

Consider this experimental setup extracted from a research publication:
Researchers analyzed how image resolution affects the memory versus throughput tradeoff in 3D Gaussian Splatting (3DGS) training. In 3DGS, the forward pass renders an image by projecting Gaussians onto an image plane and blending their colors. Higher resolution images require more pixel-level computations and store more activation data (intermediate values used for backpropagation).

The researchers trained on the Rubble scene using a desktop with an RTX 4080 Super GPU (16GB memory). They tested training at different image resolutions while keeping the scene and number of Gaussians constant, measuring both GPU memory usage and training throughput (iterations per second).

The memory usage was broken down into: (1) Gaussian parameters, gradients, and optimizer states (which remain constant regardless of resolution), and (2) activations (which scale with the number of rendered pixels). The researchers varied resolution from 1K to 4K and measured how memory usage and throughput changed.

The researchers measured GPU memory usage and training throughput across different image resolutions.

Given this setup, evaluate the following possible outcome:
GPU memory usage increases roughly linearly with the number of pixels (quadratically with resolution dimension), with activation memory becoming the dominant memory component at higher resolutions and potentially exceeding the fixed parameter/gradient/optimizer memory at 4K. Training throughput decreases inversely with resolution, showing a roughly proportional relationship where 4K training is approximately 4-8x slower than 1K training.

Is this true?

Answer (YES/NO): NO